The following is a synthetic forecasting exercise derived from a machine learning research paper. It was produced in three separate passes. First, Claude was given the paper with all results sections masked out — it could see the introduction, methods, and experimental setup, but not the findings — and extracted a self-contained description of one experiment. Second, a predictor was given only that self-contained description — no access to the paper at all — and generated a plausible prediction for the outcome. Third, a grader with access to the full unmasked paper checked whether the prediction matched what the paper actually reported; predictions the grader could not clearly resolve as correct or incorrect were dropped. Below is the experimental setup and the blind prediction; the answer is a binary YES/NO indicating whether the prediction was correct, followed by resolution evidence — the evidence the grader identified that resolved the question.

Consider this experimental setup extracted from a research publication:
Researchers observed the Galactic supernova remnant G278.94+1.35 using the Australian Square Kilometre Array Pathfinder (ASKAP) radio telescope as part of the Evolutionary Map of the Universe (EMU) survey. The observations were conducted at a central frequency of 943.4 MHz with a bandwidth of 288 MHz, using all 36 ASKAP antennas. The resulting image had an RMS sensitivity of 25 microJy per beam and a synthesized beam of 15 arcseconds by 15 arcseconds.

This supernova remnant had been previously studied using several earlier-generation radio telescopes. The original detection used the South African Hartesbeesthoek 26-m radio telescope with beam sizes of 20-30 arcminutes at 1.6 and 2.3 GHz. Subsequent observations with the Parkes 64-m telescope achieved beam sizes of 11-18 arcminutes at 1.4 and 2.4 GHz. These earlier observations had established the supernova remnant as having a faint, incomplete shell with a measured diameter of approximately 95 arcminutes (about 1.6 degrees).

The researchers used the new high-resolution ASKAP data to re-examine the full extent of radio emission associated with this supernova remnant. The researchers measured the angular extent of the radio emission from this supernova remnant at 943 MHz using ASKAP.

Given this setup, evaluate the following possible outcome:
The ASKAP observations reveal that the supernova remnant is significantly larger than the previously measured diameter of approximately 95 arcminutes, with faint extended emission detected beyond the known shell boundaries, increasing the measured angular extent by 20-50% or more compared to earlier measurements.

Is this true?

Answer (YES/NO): YES